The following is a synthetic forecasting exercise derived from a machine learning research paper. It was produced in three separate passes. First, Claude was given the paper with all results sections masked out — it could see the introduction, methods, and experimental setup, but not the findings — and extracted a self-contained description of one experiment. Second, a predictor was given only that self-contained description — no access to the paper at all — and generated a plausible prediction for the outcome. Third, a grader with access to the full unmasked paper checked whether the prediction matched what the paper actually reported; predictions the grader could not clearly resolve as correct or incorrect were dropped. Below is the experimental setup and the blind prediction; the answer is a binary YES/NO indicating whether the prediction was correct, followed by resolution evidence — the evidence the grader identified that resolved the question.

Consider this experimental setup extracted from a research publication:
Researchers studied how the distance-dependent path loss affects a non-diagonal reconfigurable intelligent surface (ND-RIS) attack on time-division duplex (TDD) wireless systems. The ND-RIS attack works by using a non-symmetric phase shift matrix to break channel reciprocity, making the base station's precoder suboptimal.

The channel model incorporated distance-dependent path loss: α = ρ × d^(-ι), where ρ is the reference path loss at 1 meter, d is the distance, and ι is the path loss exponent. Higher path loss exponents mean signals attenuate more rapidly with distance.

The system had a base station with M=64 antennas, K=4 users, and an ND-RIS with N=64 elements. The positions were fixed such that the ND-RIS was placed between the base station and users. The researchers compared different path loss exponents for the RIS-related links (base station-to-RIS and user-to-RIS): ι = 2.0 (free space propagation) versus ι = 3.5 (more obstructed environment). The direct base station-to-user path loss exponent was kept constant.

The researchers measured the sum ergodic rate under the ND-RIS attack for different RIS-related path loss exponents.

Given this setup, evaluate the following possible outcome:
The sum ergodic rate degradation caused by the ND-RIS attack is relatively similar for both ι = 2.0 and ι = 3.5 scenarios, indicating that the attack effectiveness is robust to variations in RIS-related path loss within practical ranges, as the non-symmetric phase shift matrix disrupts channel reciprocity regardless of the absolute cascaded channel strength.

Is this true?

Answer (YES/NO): NO